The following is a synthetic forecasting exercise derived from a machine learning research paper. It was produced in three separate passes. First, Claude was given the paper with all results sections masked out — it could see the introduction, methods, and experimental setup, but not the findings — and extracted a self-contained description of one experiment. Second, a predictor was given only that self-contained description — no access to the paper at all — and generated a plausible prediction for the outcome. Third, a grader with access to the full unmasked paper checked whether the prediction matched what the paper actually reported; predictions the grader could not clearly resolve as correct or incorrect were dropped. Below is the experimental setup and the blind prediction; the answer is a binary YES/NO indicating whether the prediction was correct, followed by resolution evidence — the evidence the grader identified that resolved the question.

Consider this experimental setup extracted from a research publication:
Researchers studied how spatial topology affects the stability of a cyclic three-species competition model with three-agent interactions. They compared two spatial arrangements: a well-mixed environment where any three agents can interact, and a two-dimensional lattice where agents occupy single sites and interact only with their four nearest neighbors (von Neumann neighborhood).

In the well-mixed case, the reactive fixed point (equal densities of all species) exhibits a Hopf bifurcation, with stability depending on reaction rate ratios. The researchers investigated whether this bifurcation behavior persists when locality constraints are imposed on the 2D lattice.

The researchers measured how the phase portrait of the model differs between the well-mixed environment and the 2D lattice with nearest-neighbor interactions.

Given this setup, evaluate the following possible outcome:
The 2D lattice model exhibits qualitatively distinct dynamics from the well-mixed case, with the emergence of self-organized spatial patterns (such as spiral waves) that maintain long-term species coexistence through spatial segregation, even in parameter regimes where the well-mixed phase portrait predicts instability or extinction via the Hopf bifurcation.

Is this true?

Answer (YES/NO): NO